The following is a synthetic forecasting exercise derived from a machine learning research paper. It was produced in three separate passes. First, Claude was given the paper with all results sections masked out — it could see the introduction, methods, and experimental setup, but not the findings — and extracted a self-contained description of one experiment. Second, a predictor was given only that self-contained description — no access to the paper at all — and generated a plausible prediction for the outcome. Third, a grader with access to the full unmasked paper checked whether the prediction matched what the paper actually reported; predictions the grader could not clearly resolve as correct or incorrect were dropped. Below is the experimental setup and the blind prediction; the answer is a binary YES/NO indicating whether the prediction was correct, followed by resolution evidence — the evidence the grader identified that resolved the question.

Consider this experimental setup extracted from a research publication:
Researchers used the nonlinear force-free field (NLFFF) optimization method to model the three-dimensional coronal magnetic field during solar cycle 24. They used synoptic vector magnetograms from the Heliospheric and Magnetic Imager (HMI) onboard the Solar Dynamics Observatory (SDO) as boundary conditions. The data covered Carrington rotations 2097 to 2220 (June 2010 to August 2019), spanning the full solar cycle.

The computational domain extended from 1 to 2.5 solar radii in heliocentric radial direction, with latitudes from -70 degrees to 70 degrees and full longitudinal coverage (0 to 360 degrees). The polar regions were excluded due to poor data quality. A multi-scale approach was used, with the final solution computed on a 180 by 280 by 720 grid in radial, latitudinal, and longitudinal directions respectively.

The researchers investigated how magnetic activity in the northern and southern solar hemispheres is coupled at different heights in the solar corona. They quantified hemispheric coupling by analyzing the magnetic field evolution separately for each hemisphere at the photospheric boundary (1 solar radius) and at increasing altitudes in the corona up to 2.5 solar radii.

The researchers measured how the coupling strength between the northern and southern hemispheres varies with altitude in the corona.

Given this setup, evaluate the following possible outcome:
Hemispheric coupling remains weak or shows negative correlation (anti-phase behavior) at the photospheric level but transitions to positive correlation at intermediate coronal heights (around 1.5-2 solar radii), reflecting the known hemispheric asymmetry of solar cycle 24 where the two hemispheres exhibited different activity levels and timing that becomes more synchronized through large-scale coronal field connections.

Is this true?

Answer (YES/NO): YES